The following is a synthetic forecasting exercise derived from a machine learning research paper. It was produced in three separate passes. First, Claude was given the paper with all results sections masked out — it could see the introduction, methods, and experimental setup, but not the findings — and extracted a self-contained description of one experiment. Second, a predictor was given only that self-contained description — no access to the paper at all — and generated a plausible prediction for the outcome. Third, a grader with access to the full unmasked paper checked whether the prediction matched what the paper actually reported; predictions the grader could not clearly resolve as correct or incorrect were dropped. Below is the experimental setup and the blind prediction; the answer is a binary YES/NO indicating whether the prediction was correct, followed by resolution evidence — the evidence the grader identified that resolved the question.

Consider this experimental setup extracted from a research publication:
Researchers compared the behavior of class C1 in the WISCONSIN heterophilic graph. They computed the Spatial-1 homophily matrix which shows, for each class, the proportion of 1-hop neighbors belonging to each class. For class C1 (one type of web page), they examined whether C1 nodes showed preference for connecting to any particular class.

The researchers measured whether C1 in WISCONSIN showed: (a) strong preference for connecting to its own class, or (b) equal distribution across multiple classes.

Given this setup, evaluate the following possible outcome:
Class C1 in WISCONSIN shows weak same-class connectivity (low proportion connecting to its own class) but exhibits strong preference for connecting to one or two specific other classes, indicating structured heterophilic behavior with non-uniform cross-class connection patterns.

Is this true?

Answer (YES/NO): NO